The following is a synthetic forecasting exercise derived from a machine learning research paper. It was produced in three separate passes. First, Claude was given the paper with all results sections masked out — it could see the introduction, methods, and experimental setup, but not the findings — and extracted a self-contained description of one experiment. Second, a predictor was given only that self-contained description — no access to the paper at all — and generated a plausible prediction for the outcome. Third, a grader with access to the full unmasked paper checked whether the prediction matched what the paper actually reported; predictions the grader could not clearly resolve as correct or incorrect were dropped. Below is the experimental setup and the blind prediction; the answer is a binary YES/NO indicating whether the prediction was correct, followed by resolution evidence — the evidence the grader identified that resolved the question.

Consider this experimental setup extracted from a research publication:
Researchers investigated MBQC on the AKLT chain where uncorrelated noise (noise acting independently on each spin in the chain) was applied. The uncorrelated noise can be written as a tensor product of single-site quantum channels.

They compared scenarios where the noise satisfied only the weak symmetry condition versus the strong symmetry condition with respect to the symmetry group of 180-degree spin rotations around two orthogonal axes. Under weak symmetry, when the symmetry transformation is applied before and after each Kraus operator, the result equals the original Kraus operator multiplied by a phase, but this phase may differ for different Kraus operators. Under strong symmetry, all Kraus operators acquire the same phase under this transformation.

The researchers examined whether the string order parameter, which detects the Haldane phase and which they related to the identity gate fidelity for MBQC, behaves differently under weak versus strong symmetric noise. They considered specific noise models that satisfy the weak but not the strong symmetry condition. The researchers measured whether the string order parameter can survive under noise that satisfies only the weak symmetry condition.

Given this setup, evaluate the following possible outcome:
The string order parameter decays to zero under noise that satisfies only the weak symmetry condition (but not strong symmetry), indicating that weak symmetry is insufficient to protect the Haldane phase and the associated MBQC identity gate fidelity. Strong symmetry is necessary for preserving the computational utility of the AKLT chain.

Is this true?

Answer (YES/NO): YES